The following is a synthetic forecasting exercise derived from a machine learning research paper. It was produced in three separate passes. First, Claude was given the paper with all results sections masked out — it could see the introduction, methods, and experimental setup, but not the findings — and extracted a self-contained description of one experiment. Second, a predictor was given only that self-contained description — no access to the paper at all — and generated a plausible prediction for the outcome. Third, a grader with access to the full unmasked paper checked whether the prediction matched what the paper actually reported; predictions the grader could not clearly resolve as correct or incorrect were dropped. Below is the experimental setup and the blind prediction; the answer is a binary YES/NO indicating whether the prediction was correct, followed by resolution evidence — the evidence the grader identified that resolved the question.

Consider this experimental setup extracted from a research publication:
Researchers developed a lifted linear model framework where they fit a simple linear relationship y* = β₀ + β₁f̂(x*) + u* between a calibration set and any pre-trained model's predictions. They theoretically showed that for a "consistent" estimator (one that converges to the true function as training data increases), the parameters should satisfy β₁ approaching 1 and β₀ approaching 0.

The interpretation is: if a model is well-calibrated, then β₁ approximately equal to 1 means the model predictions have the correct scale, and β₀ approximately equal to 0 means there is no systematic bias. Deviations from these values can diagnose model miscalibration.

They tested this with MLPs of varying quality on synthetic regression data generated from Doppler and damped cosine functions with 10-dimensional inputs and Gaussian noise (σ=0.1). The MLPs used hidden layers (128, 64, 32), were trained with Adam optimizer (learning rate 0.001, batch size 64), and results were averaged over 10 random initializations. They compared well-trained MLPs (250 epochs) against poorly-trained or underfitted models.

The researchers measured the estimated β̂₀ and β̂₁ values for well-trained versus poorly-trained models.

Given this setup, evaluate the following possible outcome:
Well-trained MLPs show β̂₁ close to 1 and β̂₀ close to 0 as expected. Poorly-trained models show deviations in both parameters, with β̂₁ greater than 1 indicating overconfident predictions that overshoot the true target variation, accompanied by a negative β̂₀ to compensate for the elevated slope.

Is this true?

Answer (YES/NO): NO